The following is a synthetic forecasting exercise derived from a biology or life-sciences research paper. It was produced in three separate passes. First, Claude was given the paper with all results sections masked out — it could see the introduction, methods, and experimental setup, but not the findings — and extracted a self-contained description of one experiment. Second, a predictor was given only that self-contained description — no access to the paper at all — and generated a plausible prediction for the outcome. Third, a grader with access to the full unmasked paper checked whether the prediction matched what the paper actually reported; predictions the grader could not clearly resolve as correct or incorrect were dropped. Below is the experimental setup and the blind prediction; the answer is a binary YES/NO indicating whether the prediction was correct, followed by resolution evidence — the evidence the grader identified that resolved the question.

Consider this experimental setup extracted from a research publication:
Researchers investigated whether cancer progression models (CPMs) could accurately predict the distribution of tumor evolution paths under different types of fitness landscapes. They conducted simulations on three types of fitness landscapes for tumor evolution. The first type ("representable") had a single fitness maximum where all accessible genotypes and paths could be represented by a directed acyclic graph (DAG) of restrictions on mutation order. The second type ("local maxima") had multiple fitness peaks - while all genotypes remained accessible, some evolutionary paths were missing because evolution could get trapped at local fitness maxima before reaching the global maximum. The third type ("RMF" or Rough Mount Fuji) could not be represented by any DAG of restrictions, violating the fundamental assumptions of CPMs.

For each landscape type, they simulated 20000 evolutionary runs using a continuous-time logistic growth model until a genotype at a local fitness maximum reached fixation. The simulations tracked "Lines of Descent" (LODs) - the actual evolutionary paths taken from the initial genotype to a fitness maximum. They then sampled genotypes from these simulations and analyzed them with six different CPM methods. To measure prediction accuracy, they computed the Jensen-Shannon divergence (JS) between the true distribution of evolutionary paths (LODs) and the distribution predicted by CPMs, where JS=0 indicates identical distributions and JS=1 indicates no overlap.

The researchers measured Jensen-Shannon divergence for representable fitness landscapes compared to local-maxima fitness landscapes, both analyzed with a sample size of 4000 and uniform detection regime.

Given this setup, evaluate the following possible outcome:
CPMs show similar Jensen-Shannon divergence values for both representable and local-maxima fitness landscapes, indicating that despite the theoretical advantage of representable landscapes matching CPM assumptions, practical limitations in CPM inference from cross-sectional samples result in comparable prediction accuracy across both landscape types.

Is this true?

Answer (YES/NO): NO